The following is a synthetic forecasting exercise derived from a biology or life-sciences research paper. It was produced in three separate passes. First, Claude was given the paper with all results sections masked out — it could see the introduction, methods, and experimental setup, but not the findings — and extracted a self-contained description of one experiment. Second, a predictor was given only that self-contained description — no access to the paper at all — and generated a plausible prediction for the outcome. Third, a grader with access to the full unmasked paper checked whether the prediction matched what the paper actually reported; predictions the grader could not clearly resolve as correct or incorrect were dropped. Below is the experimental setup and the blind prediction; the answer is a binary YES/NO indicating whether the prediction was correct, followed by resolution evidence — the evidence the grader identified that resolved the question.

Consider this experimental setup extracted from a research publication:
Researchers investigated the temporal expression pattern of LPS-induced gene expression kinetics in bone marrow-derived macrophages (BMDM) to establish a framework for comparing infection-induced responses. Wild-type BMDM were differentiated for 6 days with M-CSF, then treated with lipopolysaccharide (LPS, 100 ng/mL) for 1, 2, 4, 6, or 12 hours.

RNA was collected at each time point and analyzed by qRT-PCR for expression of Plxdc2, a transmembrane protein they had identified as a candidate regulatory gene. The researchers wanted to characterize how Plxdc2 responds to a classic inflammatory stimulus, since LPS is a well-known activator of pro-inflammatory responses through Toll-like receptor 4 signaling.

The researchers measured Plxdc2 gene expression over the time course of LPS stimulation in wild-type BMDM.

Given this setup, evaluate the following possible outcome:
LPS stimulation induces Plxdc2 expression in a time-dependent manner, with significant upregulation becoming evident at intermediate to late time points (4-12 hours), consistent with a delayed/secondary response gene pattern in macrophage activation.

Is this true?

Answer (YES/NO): NO